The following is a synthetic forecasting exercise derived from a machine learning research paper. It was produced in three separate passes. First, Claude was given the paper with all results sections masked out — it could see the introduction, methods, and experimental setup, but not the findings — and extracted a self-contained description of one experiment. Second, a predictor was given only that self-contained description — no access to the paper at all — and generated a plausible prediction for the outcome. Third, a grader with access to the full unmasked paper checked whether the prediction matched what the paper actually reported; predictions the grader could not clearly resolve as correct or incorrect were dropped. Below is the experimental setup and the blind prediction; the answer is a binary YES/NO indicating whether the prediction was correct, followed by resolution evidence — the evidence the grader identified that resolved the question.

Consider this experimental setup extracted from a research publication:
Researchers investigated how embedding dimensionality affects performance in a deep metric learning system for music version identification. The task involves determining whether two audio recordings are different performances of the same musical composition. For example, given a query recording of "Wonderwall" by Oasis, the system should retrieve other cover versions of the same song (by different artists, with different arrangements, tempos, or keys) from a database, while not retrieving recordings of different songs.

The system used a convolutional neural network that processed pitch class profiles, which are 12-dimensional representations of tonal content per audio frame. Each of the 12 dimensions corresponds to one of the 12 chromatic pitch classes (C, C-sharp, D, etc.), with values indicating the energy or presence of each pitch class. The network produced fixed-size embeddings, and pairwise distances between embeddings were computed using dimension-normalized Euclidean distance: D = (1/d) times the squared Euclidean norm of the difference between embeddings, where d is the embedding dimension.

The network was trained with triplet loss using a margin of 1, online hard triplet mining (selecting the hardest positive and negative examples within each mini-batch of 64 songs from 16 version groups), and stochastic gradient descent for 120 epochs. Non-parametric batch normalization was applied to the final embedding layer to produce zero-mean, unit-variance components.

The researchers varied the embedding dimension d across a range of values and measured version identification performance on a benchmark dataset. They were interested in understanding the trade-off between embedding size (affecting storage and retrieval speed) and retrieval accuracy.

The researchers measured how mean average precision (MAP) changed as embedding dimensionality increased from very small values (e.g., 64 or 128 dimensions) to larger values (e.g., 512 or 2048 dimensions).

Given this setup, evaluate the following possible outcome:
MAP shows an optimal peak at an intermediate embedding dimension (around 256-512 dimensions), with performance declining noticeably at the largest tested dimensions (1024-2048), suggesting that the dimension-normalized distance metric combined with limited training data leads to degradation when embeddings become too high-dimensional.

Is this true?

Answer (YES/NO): NO